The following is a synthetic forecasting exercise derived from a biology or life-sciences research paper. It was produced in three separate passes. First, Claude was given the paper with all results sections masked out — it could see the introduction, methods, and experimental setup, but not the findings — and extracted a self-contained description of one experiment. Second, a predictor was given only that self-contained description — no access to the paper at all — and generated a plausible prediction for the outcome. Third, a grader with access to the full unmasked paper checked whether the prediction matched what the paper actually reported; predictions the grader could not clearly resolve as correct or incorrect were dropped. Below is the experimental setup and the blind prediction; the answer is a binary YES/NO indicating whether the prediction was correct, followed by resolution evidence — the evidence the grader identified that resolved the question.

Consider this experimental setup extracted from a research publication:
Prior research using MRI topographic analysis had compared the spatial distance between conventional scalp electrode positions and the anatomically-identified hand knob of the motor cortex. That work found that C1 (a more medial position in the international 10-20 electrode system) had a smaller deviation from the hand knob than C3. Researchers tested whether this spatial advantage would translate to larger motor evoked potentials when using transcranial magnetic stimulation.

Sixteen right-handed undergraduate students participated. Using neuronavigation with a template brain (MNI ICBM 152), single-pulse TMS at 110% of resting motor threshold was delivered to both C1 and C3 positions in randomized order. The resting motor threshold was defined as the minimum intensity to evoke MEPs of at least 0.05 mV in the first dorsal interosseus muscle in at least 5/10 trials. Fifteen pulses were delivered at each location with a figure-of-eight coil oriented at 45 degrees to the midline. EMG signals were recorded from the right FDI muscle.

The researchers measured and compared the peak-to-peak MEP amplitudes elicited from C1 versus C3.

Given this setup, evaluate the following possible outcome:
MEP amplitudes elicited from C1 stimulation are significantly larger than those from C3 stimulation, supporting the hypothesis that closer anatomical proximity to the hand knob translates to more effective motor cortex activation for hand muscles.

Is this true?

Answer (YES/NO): YES